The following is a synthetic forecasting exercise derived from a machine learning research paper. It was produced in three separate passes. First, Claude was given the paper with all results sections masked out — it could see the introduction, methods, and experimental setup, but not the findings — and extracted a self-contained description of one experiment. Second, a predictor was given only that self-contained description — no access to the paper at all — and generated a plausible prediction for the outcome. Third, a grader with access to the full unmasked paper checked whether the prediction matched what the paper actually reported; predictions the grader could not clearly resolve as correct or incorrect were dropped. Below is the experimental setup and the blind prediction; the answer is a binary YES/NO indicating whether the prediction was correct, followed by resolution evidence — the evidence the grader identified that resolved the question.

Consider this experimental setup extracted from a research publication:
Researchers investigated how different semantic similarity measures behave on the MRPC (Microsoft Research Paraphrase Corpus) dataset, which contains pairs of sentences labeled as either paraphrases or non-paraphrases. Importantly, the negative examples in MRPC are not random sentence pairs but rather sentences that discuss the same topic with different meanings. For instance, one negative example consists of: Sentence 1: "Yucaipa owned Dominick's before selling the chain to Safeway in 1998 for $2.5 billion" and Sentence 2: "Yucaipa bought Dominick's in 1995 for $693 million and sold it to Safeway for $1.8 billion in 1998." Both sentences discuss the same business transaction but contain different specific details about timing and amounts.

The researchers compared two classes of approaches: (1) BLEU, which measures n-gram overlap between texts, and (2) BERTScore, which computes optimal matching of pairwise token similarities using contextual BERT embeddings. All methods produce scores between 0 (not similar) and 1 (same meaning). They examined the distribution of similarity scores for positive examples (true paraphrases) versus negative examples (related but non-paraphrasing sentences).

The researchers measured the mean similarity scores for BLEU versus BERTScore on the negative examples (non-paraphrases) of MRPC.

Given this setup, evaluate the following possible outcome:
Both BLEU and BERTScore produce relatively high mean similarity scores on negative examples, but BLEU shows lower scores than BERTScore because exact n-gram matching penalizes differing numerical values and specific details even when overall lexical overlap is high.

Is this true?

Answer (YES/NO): NO